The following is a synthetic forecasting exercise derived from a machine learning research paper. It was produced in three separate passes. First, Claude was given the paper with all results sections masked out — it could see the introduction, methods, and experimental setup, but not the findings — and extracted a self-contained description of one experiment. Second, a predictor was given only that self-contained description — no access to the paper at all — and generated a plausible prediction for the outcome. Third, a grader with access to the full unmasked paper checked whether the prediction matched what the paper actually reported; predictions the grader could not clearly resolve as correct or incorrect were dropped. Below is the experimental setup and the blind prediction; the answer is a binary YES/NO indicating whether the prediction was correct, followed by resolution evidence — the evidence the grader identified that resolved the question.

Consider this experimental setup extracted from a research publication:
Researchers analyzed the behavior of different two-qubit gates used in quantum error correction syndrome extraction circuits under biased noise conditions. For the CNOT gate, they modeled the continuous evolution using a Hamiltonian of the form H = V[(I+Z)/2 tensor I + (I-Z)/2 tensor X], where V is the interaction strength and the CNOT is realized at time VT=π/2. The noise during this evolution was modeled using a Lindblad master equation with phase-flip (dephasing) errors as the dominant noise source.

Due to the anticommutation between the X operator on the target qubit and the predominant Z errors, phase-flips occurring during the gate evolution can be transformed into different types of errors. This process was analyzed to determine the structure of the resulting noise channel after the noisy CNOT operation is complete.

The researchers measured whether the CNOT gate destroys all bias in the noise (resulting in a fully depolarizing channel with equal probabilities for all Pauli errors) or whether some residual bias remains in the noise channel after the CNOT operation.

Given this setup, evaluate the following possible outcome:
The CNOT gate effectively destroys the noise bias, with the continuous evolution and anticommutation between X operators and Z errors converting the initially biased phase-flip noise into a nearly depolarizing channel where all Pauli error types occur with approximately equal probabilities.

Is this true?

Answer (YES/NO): NO